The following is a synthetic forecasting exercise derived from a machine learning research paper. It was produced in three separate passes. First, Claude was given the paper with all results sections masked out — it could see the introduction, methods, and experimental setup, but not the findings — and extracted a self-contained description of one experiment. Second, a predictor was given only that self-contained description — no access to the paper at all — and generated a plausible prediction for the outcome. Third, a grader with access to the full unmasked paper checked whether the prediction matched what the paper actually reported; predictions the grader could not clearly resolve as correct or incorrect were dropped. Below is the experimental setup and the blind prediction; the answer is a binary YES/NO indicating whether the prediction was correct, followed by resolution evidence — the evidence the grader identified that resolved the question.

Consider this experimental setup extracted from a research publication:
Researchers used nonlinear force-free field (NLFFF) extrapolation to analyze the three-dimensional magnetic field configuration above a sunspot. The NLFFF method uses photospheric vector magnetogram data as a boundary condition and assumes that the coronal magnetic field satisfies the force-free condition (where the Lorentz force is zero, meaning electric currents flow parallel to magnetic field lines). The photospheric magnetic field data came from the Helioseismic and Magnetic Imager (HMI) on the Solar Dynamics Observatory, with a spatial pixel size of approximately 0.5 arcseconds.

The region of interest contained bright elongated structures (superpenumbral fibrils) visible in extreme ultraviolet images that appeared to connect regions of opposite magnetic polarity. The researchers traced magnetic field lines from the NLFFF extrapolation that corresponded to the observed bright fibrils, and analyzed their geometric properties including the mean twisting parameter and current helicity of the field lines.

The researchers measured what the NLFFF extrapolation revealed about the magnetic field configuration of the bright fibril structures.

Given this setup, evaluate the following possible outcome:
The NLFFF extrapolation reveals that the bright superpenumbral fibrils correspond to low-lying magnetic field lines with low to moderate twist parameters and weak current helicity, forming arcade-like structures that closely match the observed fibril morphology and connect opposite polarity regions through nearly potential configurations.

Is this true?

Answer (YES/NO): NO